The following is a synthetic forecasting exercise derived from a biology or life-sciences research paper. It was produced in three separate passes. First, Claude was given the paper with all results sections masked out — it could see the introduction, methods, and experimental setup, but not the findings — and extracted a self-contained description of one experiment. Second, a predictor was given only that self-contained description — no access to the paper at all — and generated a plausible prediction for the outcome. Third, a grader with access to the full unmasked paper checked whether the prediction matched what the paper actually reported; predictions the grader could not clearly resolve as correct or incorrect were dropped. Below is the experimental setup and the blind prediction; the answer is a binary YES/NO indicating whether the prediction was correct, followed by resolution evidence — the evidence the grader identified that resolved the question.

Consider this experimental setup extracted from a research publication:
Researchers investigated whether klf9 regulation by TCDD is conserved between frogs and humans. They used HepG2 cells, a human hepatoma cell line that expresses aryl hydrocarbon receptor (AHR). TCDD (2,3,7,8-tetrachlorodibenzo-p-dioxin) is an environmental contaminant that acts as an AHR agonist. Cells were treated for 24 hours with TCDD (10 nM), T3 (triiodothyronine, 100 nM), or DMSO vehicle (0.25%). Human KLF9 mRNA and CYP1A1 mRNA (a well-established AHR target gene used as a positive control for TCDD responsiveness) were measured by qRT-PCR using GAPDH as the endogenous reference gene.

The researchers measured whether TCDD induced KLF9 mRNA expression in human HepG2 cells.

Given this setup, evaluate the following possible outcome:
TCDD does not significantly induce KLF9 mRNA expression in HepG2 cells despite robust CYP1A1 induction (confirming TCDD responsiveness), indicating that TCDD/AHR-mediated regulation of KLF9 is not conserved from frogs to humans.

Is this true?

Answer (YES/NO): NO